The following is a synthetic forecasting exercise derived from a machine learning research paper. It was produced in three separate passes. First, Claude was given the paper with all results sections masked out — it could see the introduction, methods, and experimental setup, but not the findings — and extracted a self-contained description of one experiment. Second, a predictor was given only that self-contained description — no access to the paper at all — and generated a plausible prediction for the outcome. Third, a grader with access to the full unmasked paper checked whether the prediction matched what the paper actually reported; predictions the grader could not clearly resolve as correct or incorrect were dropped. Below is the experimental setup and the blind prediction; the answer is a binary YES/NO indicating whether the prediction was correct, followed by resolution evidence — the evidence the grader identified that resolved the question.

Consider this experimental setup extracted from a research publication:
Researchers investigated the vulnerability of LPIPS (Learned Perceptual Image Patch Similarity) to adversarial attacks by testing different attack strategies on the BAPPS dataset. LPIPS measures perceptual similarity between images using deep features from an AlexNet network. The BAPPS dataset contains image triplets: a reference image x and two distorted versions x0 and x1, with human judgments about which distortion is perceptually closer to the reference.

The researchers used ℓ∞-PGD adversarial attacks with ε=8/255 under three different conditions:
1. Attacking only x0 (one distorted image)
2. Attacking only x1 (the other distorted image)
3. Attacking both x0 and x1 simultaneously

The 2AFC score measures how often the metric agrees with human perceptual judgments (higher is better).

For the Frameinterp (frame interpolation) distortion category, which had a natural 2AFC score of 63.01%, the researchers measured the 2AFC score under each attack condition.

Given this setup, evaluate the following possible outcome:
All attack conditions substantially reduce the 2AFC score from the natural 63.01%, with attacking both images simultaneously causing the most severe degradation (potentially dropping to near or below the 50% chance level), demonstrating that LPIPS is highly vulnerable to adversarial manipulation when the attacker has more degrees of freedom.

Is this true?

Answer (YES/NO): YES